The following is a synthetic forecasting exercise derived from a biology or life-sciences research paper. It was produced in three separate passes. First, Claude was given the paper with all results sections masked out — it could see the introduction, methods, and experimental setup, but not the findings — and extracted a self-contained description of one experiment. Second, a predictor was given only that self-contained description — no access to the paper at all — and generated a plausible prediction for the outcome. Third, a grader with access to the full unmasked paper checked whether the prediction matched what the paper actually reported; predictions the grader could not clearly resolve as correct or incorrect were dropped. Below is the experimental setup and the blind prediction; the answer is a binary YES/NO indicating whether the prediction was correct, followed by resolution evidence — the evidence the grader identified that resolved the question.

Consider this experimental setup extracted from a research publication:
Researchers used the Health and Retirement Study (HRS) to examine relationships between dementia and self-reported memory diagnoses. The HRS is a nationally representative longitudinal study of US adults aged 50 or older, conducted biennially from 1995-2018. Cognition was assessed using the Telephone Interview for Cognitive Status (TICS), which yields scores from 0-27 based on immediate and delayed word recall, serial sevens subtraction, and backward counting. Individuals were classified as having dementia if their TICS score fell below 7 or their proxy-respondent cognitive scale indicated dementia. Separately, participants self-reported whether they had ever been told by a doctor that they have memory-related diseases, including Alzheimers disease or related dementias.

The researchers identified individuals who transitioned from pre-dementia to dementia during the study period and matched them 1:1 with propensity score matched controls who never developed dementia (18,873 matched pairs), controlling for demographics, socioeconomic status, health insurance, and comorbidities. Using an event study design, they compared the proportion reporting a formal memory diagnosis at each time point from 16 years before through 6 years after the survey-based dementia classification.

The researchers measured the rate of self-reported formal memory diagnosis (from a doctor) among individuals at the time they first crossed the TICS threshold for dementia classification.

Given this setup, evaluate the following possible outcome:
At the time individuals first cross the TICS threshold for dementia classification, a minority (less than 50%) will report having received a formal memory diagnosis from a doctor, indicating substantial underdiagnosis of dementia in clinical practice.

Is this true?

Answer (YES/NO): YES